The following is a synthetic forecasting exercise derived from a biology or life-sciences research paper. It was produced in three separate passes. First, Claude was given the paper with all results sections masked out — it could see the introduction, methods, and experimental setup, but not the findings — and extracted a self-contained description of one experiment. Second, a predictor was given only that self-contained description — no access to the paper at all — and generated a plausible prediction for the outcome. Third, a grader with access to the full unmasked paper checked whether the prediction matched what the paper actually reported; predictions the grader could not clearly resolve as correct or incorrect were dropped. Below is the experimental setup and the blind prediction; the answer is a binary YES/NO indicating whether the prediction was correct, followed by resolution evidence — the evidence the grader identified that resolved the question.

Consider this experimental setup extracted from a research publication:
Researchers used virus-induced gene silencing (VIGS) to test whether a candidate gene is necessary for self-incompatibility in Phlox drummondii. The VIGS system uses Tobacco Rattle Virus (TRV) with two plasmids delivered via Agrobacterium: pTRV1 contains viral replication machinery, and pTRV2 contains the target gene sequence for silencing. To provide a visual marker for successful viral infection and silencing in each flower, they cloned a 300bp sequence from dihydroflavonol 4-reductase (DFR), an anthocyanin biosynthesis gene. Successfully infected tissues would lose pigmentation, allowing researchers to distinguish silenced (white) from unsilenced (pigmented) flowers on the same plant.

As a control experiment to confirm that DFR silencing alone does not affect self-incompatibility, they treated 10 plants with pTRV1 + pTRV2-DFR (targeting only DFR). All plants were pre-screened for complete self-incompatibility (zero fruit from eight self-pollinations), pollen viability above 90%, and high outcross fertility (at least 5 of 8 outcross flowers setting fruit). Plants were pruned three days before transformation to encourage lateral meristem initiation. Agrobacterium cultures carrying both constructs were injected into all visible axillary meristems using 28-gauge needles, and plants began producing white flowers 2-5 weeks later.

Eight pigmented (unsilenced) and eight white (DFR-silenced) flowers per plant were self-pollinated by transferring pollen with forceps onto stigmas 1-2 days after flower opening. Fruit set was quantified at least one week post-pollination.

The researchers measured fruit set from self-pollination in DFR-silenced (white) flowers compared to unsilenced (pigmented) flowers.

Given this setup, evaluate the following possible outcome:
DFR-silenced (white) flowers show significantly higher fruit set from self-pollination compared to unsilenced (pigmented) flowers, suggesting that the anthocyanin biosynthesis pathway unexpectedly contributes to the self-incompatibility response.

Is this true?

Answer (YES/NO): NO